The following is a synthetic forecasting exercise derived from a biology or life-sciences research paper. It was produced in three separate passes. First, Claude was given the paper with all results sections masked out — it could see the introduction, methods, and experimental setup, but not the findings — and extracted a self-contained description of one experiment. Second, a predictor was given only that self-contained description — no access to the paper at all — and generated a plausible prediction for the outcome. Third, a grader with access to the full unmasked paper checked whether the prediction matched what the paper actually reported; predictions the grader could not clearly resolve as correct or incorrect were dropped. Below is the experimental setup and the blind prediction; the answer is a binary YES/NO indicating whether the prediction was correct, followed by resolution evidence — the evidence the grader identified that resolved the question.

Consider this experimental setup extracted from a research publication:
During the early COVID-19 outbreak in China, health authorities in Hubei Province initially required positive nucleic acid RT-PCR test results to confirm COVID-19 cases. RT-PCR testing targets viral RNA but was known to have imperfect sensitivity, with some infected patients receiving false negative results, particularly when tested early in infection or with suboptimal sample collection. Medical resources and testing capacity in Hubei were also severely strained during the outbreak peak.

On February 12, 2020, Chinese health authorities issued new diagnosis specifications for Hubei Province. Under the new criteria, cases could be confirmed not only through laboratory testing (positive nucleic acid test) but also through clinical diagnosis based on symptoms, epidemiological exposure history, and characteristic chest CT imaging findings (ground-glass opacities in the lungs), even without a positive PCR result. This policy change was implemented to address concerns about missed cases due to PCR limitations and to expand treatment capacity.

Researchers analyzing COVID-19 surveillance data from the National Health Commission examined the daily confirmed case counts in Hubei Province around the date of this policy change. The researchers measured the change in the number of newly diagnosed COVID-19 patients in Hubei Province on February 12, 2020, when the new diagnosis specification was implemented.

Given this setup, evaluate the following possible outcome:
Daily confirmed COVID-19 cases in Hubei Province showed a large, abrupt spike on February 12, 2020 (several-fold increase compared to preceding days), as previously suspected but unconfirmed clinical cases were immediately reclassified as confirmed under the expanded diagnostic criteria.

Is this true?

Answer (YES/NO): YES